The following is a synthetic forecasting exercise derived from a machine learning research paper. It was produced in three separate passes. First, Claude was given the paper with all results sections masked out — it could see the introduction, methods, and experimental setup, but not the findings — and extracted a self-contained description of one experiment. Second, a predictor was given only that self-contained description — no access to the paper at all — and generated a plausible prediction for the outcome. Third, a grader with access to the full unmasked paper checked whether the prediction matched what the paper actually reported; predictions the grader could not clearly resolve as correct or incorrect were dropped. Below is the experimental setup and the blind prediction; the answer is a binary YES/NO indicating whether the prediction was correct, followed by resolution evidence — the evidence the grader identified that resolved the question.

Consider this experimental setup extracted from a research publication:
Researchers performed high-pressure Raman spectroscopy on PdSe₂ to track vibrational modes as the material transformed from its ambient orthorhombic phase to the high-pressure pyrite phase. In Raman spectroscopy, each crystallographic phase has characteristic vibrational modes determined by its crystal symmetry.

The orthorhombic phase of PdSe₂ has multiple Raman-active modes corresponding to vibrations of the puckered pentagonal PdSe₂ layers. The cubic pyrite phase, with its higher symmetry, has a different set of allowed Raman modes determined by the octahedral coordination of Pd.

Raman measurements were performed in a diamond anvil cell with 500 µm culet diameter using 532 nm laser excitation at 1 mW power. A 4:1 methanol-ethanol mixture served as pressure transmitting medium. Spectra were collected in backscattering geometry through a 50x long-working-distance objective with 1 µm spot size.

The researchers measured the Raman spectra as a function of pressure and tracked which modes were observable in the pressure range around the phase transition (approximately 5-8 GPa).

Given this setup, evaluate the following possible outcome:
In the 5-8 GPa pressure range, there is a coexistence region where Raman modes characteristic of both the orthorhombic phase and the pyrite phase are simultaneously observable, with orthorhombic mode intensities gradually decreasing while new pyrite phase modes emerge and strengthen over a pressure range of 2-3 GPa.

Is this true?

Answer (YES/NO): NO